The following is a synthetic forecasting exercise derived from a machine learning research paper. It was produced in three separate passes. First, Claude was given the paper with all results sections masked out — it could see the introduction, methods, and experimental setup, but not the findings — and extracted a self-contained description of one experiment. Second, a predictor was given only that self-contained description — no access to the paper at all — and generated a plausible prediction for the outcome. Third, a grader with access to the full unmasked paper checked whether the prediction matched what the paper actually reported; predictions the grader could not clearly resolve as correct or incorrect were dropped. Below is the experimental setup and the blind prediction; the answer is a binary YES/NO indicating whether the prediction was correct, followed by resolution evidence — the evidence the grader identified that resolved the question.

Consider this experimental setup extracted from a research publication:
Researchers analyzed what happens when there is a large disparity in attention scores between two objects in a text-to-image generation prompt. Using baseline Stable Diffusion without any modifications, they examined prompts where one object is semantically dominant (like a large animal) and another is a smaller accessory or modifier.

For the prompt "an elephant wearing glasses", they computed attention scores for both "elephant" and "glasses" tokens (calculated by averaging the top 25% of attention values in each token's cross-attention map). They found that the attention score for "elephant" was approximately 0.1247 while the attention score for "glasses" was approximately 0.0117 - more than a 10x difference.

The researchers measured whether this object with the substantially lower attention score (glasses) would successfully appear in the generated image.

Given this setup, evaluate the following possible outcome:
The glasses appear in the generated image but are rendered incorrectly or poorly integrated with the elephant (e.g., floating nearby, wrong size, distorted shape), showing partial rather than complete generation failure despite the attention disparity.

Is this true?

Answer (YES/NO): NO